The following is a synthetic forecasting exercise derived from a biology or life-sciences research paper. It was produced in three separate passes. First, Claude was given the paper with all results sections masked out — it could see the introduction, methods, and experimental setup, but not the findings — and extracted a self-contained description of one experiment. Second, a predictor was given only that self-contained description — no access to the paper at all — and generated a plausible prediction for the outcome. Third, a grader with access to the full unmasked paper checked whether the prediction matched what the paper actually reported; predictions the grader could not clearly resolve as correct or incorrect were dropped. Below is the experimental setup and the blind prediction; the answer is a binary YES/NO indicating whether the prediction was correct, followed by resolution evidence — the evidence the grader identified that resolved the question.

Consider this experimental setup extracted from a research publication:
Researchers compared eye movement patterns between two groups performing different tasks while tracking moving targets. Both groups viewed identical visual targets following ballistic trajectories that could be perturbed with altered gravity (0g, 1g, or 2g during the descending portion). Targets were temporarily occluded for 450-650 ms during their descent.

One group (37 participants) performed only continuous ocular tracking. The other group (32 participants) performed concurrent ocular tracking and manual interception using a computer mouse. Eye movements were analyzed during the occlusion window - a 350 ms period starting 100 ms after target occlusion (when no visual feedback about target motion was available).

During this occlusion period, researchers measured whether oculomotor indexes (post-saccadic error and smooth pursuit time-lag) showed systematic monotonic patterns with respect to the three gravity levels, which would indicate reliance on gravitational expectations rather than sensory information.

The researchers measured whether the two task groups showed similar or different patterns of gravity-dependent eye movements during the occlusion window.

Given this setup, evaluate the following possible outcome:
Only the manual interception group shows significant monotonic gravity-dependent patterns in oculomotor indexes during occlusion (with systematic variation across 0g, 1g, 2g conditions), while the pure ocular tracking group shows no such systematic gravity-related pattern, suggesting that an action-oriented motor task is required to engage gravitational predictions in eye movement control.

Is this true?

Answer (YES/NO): NO